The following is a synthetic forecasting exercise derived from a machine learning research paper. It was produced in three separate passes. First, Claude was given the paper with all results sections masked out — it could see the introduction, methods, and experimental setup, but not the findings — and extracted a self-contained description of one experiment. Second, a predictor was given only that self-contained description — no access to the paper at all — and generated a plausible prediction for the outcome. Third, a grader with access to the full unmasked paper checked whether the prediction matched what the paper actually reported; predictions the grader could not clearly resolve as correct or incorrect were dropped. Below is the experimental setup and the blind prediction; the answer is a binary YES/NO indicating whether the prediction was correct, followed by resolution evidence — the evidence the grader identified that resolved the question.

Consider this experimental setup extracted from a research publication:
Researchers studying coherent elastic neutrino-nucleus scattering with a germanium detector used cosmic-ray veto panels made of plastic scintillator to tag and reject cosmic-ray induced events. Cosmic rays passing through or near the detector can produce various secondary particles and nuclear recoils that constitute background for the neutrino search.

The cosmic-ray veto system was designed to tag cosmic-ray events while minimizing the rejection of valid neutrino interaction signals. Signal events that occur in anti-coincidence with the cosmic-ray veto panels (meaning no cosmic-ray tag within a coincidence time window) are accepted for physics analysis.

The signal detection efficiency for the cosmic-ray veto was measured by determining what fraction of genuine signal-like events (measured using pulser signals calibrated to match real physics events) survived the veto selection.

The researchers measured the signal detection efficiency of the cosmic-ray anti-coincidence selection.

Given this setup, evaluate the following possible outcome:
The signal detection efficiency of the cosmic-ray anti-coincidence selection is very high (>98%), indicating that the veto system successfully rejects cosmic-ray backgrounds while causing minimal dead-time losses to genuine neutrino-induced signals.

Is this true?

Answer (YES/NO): NO